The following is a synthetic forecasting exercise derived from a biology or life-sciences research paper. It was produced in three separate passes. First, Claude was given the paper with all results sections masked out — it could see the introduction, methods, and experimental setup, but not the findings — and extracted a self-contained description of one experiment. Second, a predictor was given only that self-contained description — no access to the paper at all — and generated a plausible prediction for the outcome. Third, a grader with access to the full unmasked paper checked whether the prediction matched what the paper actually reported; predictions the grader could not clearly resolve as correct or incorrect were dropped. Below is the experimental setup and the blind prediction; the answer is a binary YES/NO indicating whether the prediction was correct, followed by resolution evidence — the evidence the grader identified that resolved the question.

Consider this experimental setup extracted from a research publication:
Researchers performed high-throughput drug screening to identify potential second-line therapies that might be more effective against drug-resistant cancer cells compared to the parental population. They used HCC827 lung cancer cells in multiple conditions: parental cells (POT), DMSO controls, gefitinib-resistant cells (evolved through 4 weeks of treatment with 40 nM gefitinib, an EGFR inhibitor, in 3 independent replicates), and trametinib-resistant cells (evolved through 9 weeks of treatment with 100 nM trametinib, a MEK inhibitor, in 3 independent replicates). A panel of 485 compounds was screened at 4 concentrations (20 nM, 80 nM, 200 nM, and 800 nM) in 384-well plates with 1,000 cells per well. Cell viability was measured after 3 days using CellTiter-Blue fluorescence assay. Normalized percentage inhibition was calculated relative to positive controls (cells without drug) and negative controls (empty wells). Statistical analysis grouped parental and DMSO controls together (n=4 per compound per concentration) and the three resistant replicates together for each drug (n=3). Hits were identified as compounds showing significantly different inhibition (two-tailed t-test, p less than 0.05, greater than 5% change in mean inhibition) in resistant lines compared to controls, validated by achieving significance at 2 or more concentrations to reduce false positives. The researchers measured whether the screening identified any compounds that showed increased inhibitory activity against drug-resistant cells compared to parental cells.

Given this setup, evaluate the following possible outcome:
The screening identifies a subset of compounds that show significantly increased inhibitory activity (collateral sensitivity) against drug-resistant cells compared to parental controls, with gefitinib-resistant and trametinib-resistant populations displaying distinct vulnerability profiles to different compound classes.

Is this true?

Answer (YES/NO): NO